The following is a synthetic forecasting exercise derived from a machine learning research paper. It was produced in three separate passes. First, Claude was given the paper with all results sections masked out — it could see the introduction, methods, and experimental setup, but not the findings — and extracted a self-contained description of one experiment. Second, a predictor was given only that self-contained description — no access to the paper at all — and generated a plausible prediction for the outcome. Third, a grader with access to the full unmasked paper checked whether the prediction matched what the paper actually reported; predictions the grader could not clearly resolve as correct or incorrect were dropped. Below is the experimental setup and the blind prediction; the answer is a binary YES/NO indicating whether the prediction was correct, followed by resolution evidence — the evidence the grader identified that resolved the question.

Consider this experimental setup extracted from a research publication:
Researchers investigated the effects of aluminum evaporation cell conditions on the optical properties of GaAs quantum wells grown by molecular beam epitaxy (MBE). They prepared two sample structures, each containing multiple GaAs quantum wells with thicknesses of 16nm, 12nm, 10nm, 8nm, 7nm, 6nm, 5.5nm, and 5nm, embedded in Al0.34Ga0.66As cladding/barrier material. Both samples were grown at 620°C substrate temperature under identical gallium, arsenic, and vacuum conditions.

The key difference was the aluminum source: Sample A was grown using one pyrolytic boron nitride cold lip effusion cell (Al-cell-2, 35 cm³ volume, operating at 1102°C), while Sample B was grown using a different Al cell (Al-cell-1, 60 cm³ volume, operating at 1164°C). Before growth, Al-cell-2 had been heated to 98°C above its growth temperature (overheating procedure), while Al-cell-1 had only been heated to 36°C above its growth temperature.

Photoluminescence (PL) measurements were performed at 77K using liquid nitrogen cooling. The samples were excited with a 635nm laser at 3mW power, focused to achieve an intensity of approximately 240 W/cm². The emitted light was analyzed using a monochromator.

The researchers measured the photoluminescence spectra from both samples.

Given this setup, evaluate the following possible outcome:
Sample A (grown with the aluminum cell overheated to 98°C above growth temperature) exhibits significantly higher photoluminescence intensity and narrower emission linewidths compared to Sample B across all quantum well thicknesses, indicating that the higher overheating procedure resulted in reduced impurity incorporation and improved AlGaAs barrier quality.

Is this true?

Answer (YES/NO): NO